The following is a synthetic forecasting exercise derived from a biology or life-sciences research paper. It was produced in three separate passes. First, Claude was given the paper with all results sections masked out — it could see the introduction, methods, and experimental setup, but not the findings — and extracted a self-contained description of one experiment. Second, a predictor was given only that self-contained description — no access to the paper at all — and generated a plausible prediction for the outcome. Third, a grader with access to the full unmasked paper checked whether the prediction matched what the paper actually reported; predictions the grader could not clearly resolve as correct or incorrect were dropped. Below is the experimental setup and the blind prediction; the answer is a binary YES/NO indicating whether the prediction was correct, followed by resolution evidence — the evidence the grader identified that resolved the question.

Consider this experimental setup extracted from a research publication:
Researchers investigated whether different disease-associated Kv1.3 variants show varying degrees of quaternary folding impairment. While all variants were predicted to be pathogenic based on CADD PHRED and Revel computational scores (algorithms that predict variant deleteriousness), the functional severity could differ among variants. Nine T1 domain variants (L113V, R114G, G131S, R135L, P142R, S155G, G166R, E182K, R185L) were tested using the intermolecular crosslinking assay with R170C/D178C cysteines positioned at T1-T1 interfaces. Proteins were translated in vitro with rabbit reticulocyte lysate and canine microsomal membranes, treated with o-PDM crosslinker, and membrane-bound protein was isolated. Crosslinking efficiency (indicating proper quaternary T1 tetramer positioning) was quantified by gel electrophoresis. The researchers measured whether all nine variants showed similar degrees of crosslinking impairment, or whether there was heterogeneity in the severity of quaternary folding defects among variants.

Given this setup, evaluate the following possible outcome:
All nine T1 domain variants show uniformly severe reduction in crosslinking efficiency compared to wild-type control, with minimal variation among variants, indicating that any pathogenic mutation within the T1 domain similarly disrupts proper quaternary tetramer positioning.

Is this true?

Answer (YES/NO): NO